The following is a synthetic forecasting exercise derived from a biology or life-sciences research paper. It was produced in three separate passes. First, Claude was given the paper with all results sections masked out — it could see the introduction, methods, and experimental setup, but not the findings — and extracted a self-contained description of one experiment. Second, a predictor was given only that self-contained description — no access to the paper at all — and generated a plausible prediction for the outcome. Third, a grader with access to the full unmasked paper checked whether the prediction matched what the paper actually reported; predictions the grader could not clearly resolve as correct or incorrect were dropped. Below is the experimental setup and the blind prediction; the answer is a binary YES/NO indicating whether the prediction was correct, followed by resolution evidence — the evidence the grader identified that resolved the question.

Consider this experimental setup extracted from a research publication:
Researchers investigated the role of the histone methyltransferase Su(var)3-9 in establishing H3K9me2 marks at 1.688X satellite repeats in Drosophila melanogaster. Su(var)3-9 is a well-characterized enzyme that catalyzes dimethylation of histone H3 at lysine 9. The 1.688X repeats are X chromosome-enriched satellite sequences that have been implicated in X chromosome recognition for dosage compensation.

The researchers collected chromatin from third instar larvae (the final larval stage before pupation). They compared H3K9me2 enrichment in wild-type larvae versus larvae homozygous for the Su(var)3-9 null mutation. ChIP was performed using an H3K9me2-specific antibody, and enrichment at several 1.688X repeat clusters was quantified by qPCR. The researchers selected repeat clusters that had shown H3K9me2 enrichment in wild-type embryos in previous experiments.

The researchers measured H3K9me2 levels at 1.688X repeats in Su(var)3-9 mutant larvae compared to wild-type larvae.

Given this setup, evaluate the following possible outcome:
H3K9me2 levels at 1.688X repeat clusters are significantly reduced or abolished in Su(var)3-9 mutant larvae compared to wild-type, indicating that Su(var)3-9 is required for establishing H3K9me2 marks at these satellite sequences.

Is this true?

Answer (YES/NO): YES